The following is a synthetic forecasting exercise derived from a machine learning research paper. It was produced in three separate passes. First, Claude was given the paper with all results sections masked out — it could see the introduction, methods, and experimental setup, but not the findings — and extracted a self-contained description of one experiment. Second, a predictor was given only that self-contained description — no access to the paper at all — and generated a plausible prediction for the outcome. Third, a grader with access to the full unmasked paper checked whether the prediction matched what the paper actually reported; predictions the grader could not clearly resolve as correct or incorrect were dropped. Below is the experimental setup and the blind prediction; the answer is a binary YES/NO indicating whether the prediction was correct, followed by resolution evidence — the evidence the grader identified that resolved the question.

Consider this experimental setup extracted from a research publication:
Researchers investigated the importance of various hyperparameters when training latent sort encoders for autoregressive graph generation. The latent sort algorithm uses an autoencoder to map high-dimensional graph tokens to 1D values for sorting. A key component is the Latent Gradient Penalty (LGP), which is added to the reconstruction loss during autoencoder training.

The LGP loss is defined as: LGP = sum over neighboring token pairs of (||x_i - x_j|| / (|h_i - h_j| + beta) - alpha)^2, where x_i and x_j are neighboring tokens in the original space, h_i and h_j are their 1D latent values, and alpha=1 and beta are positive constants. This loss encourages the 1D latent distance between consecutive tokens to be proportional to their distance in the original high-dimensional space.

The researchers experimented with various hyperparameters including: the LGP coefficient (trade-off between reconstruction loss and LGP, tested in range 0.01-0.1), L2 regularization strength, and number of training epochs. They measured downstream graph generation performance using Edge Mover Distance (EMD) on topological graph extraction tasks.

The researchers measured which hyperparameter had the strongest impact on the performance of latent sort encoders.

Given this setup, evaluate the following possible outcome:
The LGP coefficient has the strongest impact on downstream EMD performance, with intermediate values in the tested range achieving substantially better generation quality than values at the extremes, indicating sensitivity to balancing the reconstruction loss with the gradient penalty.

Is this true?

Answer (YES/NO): NO